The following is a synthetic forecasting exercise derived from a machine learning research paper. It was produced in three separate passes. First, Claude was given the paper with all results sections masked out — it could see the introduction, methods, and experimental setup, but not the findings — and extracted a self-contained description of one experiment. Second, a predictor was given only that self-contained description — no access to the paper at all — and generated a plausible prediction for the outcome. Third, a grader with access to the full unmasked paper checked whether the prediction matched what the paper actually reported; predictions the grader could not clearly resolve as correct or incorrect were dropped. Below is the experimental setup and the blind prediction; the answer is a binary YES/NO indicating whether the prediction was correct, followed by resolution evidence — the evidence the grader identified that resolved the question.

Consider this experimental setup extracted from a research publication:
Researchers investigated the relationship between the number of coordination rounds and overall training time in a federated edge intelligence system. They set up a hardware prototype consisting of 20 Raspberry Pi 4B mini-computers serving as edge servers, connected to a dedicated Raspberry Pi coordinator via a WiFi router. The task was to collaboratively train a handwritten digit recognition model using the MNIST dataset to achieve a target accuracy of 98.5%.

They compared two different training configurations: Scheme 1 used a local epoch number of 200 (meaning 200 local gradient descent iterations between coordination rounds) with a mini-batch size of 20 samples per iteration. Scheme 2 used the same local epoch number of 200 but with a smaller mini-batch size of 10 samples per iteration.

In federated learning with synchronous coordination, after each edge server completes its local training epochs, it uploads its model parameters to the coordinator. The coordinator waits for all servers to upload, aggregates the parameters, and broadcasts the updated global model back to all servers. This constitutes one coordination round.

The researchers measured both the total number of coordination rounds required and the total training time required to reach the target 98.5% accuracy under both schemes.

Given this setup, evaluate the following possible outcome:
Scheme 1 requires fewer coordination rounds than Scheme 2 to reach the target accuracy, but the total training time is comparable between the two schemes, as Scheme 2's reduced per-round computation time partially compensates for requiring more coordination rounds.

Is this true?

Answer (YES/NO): NO